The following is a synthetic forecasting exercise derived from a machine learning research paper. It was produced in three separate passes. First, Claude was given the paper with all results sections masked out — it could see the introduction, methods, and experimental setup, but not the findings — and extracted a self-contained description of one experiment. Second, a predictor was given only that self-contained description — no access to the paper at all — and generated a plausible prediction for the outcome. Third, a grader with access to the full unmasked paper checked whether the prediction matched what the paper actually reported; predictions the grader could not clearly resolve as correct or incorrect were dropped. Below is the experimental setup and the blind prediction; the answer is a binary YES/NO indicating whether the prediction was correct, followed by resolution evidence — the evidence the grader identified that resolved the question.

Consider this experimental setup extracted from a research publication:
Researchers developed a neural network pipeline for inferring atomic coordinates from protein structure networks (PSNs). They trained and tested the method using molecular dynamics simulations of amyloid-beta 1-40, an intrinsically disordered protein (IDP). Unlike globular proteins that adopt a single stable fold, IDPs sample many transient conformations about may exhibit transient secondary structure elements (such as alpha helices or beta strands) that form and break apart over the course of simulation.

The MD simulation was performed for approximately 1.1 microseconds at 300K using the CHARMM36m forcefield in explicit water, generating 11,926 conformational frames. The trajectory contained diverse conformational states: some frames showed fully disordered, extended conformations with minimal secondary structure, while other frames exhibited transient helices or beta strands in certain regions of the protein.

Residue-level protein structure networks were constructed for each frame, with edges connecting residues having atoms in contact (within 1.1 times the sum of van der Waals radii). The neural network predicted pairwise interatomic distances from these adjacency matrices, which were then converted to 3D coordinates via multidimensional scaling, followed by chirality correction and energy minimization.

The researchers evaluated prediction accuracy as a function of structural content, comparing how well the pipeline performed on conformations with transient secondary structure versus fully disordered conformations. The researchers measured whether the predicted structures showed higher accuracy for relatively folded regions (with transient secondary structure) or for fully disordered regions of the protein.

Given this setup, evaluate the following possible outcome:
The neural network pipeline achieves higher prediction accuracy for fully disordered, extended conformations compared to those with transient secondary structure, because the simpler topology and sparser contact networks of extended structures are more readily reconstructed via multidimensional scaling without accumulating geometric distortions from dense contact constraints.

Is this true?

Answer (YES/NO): NO